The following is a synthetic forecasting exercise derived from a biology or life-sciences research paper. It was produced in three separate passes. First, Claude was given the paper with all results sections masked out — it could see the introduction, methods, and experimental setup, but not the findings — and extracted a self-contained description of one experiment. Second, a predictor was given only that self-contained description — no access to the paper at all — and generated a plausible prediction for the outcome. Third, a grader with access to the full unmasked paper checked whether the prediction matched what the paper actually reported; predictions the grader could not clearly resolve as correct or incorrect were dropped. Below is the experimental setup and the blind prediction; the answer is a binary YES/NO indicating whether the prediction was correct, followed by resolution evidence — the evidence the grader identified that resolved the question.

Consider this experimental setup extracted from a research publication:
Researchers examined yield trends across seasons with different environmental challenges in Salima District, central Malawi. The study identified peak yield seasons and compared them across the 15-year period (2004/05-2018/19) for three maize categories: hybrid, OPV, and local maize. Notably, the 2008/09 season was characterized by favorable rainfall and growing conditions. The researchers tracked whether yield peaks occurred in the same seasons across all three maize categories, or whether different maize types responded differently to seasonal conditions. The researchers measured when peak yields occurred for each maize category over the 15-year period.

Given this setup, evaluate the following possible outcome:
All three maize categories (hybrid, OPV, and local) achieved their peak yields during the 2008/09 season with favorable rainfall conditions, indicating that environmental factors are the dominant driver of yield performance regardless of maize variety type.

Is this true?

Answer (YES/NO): YES